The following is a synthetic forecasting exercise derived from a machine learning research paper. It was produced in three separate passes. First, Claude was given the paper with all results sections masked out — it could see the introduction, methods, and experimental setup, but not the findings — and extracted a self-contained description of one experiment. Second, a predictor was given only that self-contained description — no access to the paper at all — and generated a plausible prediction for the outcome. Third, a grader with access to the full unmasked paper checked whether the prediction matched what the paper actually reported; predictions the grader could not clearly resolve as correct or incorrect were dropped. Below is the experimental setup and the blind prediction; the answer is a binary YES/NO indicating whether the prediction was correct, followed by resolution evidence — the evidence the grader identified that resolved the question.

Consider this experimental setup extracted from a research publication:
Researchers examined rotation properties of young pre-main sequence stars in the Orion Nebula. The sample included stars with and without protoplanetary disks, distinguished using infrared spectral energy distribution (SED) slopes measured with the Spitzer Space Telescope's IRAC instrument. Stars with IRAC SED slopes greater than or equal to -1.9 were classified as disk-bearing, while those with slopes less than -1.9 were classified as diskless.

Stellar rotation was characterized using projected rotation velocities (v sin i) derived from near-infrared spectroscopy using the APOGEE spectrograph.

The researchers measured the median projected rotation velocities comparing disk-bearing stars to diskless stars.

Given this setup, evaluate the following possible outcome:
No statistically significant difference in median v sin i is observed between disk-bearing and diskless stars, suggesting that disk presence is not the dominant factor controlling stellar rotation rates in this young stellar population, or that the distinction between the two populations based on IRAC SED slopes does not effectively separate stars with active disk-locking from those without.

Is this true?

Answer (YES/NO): NO